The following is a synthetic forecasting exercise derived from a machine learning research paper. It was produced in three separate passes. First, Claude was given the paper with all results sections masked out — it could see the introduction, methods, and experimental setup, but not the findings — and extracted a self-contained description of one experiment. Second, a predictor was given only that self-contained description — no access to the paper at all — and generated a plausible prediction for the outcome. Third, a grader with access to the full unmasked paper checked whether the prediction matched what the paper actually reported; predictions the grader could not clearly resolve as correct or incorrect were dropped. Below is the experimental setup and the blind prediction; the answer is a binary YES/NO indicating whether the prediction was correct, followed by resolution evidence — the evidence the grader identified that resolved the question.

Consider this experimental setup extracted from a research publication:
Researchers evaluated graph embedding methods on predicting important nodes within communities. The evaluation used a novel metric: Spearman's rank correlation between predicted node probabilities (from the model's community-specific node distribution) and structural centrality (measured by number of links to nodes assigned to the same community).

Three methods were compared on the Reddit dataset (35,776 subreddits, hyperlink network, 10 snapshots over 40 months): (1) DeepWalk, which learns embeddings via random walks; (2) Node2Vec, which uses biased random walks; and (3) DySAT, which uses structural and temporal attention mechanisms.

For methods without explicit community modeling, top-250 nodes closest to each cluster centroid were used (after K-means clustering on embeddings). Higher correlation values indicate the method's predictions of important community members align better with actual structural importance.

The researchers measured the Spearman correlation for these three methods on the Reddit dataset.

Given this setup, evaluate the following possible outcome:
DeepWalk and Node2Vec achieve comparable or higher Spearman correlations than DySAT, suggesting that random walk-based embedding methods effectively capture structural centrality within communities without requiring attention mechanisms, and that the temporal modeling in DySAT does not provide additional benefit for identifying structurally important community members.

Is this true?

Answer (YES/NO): YES